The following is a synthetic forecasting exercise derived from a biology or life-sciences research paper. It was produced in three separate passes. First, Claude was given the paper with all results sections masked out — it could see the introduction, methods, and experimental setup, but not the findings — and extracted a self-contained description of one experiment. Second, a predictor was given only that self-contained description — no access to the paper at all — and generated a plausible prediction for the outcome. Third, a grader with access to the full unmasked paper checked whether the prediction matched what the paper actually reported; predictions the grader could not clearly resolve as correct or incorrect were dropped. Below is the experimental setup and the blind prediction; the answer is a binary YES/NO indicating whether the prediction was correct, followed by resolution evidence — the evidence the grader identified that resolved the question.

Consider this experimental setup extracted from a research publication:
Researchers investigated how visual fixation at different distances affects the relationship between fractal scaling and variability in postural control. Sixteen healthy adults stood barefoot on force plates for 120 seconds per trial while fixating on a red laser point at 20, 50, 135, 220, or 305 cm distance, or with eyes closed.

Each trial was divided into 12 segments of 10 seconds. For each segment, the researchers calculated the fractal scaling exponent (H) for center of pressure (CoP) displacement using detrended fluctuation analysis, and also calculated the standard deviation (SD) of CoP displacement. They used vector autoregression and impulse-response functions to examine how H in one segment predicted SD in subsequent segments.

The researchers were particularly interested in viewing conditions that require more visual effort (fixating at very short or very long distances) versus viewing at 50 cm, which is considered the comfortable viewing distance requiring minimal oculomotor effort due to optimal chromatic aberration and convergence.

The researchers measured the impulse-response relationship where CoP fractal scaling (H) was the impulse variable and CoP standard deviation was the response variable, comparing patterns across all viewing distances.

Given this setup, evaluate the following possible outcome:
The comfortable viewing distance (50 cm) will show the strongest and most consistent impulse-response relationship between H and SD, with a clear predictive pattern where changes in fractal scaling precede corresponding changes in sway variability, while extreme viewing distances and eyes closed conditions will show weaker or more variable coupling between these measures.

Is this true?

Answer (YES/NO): NO